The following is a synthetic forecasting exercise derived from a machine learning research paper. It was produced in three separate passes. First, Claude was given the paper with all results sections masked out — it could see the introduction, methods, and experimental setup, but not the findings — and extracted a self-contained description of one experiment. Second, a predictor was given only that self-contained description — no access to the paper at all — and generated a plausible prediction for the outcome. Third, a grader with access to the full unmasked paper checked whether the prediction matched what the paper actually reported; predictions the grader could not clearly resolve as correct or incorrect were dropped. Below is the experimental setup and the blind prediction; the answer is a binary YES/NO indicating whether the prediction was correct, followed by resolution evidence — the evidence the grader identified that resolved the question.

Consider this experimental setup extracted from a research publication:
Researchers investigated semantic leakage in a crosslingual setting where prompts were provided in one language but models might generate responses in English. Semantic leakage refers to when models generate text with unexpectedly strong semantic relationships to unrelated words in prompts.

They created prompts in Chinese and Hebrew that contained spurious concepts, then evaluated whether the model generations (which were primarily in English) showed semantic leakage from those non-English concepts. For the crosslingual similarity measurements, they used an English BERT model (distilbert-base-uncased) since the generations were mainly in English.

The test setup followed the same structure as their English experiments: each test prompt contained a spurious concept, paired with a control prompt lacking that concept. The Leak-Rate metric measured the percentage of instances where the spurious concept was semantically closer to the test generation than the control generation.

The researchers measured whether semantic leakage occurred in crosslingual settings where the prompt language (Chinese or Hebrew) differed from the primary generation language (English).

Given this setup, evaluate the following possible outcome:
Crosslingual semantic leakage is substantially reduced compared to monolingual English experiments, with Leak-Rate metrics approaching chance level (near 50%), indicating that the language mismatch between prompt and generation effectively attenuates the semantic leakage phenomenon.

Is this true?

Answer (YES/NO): NO